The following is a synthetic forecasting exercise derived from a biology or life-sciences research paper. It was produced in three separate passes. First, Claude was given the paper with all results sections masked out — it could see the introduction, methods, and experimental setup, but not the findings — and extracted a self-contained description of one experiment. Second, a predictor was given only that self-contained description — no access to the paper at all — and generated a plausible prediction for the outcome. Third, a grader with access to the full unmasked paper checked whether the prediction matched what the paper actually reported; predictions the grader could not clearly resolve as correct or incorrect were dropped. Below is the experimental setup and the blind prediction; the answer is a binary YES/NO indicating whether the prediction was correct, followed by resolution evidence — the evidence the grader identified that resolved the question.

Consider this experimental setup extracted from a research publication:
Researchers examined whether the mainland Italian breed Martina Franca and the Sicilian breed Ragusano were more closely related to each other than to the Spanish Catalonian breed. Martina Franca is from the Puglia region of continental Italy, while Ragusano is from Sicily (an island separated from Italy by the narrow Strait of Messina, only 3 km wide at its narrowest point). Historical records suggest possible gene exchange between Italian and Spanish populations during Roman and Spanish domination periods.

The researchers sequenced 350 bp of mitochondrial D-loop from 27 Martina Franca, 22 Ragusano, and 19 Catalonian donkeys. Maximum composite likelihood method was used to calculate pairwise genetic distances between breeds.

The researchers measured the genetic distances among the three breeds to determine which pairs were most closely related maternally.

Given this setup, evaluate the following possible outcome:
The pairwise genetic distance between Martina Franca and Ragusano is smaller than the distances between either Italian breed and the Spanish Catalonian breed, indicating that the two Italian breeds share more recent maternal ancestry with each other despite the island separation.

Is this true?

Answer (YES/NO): NO